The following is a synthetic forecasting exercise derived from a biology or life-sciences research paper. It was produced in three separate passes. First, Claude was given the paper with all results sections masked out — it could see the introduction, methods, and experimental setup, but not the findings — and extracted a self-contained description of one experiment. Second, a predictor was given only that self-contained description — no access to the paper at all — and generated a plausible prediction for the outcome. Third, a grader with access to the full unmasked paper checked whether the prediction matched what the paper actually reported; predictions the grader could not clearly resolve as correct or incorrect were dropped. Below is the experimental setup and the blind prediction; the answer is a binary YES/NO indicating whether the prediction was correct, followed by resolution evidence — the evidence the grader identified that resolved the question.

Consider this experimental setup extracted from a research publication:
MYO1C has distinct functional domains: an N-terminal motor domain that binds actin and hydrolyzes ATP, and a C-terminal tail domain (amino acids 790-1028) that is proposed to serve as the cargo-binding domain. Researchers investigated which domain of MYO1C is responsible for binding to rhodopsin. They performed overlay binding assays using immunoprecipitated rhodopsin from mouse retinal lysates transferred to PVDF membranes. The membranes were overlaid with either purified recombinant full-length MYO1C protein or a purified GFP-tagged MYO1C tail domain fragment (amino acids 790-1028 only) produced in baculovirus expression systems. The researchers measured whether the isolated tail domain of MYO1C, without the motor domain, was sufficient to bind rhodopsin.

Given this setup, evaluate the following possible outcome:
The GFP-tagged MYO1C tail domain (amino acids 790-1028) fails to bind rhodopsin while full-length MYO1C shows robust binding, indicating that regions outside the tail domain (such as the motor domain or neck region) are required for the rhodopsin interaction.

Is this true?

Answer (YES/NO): NO